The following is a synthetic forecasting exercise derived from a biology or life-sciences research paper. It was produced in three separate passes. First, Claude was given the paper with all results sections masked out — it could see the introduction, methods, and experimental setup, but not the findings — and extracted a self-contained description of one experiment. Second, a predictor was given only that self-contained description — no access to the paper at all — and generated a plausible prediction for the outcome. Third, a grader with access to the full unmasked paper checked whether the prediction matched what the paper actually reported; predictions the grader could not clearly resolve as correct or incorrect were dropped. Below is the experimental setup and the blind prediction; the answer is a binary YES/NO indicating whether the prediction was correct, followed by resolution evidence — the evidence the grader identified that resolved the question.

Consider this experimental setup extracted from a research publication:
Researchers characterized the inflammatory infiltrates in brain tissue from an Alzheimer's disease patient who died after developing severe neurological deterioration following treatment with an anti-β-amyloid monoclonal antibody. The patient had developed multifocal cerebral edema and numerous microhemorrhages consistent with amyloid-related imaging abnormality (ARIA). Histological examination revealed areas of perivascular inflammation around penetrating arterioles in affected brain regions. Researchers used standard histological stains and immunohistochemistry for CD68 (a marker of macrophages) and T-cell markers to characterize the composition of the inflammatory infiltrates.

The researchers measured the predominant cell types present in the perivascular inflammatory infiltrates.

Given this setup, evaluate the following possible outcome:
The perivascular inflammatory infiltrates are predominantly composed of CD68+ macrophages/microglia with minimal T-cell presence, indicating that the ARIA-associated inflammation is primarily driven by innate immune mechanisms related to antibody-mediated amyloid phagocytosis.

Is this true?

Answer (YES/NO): YES